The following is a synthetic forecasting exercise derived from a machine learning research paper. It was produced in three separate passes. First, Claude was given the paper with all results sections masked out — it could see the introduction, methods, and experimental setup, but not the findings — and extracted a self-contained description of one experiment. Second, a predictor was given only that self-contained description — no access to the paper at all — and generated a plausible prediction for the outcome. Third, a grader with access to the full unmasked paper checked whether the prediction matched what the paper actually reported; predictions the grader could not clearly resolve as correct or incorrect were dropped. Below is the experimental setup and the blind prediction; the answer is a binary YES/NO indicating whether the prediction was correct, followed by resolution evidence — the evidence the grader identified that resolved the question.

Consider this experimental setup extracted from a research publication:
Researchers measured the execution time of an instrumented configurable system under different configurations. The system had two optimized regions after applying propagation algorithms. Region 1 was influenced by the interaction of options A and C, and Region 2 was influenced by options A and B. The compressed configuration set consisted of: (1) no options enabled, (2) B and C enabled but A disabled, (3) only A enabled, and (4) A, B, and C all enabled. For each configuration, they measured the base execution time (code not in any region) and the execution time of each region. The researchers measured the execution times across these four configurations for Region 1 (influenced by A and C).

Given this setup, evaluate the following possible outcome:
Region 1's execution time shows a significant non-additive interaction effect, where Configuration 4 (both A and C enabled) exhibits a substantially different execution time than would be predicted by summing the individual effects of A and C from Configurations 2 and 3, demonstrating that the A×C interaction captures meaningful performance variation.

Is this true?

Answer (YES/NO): YES